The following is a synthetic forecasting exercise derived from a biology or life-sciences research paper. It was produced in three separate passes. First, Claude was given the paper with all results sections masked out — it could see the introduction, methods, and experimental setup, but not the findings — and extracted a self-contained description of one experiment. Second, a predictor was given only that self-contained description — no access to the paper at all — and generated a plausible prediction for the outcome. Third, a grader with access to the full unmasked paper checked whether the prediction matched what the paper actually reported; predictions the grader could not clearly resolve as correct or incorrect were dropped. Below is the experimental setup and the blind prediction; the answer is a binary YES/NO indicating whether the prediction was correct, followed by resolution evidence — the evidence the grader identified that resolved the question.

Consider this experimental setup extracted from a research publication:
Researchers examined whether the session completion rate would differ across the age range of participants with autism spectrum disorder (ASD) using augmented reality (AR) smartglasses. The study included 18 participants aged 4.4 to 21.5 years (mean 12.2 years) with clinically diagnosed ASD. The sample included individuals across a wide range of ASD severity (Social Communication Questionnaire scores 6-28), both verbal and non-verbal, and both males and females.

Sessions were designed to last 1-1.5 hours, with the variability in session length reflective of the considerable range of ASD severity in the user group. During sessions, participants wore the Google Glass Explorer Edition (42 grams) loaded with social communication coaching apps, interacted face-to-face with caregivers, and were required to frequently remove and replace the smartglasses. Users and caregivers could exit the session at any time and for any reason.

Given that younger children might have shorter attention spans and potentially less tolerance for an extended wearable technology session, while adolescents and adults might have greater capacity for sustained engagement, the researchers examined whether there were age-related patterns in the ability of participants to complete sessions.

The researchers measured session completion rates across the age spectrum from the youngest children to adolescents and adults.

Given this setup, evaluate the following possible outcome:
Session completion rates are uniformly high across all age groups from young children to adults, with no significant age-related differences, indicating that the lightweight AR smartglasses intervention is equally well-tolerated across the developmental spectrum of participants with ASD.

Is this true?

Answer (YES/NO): NO